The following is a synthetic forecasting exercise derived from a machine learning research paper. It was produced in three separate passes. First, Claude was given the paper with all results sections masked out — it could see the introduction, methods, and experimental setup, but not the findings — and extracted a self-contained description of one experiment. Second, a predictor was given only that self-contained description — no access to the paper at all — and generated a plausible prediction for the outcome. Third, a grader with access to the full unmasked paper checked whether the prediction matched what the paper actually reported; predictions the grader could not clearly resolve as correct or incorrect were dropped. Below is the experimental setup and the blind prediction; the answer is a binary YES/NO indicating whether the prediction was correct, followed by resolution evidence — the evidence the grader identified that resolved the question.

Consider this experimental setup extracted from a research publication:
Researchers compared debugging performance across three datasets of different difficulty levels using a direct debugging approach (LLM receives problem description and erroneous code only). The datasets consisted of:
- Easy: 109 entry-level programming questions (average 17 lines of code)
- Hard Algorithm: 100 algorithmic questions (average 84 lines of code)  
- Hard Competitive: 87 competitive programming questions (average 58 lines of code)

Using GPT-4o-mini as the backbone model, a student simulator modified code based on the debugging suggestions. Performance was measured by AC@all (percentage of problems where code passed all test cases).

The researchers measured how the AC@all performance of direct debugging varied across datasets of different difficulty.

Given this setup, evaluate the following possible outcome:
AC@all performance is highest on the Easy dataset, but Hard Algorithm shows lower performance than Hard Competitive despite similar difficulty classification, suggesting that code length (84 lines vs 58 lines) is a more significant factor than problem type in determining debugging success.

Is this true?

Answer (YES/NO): YES